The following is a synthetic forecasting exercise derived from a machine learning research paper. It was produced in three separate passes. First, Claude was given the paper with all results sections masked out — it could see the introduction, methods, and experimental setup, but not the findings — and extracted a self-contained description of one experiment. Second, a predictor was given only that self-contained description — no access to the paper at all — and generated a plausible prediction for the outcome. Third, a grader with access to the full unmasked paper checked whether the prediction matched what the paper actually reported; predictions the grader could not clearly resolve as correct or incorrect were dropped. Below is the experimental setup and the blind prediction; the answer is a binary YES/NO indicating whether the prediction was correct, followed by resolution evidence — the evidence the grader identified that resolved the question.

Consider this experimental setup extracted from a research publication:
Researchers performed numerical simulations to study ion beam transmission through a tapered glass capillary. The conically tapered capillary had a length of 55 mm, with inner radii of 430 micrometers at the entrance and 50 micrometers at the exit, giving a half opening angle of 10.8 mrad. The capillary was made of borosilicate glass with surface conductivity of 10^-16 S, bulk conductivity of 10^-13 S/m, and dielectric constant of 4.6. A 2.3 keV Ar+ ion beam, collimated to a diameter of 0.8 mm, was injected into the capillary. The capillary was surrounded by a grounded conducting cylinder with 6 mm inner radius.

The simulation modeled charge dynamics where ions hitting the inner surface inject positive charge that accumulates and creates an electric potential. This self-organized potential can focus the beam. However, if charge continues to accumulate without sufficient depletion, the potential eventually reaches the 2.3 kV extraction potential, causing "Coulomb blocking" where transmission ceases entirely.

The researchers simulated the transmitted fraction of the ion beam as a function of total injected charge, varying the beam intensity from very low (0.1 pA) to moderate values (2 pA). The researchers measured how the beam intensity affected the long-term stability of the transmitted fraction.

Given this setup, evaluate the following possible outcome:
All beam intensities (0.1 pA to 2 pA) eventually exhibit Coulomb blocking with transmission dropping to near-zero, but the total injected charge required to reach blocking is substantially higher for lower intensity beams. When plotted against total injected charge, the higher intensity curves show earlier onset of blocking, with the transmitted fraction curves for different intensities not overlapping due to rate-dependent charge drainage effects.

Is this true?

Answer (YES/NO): NO